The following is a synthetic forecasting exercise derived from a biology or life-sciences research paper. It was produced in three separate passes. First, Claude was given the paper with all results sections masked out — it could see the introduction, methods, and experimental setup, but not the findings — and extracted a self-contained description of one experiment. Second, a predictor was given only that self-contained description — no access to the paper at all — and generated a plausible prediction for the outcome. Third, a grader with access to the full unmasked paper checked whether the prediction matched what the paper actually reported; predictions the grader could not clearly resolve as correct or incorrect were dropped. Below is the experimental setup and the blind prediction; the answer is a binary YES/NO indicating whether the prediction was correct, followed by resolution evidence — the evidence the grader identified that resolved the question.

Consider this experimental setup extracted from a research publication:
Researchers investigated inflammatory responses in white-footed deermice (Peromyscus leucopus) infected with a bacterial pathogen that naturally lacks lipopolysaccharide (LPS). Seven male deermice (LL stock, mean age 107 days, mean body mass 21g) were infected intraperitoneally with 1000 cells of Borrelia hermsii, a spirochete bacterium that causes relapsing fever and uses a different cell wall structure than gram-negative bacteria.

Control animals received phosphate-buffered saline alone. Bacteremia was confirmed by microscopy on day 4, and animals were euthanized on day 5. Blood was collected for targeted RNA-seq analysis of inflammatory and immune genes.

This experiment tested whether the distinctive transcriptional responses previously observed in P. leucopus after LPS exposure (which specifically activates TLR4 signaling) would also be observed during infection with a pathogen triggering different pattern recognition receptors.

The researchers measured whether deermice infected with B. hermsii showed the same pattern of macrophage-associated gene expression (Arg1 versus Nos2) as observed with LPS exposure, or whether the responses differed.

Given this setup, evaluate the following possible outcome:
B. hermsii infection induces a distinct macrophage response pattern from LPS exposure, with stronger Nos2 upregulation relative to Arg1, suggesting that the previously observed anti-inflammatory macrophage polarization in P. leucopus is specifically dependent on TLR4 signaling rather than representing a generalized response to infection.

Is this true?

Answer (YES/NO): NO